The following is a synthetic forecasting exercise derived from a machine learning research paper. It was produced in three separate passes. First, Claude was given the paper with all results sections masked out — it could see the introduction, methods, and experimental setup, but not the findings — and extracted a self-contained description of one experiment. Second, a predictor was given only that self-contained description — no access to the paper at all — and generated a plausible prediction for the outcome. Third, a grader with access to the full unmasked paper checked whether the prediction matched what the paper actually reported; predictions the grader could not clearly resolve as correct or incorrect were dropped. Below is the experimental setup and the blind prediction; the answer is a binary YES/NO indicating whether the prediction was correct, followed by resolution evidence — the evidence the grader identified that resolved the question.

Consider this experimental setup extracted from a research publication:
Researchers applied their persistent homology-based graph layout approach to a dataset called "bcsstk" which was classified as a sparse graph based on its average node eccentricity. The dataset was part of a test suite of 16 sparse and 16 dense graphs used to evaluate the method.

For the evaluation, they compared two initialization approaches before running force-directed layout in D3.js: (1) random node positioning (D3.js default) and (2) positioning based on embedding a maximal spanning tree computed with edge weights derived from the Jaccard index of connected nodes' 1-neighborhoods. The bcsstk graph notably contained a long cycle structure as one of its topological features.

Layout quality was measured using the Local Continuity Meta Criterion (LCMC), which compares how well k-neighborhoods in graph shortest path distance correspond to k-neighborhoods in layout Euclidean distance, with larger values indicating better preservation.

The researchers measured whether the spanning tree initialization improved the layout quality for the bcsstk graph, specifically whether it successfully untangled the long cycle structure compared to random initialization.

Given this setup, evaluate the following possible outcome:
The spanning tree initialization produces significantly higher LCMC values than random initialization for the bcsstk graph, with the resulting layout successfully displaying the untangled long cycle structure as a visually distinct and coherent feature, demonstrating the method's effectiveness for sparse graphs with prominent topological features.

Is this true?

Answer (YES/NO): NO